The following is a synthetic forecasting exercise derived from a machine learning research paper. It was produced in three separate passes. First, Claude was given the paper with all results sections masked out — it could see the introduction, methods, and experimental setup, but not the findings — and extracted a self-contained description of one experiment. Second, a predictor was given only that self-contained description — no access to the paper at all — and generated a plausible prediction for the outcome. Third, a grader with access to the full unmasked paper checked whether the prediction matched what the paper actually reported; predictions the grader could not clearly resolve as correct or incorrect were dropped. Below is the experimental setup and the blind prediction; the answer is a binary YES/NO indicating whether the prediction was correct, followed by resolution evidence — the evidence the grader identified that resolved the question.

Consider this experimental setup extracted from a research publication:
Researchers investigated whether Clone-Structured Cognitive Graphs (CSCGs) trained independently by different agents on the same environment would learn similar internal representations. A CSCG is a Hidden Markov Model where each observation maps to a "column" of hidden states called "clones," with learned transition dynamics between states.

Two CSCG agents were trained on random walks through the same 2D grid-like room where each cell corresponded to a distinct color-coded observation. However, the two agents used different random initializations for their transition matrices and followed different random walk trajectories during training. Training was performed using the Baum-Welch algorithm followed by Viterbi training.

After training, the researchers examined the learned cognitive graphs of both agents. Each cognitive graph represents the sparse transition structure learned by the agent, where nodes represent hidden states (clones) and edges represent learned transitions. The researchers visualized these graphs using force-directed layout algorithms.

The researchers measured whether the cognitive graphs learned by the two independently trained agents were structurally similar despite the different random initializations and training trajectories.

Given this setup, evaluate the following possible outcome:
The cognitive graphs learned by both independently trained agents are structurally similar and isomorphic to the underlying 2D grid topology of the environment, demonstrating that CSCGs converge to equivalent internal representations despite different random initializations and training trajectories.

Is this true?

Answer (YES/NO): YES